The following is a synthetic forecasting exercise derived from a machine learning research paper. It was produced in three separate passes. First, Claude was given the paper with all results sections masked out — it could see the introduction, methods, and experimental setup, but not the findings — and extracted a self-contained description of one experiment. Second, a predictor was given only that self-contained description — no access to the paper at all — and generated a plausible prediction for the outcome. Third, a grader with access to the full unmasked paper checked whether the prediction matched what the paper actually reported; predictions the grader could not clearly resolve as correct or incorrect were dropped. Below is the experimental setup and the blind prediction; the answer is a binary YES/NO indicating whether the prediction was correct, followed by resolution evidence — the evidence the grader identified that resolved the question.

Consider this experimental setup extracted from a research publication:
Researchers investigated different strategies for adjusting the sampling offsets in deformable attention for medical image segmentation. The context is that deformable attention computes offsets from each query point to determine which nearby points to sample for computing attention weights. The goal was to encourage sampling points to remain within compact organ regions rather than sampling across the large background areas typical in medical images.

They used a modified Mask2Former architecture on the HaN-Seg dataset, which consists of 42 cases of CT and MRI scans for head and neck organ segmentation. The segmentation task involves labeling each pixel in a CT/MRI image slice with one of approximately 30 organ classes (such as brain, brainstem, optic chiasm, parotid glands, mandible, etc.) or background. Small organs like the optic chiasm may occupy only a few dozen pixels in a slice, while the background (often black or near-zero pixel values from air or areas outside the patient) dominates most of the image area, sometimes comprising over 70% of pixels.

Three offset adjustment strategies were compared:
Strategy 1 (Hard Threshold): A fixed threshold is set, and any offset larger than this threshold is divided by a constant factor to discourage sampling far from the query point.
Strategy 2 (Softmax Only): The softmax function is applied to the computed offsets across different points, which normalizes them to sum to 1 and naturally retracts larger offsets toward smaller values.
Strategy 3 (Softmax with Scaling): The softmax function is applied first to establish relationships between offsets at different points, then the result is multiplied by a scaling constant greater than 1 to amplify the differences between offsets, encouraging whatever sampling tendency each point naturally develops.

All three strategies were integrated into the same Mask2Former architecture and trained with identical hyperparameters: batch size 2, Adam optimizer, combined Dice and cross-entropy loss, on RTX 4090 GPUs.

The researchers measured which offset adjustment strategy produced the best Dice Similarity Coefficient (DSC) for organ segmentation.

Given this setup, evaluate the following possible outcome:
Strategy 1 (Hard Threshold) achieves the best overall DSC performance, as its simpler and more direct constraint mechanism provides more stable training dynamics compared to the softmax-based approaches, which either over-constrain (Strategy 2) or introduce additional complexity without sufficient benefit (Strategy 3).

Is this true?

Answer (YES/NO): NO